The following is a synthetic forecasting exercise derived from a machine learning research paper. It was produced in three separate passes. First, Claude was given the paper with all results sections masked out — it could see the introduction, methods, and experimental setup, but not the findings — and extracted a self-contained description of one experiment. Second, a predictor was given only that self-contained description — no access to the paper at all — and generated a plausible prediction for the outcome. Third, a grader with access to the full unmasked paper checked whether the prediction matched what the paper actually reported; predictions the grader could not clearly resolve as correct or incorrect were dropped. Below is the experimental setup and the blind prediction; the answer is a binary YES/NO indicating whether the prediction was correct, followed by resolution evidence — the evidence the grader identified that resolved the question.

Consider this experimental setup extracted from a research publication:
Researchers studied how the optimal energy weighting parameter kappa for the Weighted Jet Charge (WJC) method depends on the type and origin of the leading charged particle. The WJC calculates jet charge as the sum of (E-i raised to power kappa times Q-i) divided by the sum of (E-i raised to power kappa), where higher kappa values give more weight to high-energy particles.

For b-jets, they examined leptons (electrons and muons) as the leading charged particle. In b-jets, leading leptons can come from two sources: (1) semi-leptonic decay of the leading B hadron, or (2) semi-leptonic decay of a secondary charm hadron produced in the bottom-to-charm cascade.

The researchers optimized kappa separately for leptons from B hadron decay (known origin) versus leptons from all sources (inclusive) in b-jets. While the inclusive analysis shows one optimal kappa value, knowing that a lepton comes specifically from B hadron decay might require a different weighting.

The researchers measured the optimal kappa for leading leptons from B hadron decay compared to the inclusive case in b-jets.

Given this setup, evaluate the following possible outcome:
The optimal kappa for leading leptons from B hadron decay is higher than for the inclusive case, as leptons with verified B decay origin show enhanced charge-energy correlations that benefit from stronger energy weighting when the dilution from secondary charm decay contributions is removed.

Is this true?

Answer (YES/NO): NO